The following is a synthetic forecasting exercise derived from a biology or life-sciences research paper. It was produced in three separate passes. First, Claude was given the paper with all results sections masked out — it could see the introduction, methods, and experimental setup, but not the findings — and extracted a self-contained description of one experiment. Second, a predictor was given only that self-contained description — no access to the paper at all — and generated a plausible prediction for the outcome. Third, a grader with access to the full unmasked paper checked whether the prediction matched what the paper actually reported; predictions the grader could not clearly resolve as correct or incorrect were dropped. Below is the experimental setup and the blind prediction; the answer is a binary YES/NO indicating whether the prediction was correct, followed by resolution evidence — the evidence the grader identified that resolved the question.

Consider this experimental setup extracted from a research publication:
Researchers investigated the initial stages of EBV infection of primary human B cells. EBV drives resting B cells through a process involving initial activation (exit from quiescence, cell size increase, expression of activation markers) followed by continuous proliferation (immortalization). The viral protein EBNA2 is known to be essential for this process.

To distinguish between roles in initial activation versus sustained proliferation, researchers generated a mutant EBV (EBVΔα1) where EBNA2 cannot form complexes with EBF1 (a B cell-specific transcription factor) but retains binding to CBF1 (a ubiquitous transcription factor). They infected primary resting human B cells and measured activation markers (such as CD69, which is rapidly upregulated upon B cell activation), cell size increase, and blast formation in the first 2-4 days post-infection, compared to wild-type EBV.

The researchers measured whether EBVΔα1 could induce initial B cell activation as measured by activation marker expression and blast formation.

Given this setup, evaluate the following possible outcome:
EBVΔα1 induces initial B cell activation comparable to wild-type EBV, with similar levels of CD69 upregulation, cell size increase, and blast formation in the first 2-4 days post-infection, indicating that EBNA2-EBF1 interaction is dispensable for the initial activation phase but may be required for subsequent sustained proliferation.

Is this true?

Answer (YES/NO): NO